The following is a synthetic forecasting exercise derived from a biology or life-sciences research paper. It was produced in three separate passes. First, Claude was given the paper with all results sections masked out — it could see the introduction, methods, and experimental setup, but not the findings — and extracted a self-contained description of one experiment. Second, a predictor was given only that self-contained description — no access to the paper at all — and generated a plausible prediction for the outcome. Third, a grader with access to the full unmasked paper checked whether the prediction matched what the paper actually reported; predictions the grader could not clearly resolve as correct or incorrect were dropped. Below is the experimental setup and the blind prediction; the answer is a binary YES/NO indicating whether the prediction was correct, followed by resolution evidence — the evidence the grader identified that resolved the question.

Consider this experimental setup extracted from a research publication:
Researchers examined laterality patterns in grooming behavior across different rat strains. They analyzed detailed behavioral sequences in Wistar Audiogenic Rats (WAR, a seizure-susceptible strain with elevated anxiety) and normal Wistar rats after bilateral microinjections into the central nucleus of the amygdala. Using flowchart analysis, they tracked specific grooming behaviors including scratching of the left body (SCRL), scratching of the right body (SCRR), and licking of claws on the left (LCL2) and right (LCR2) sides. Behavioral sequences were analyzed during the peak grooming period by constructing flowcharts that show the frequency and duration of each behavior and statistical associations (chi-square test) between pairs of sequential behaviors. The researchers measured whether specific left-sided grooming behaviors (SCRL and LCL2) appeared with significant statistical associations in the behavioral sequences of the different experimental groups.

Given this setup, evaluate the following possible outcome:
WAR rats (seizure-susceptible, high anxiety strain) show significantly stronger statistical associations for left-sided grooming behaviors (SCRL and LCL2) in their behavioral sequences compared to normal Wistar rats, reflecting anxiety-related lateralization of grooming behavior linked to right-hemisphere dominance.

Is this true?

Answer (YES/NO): YES